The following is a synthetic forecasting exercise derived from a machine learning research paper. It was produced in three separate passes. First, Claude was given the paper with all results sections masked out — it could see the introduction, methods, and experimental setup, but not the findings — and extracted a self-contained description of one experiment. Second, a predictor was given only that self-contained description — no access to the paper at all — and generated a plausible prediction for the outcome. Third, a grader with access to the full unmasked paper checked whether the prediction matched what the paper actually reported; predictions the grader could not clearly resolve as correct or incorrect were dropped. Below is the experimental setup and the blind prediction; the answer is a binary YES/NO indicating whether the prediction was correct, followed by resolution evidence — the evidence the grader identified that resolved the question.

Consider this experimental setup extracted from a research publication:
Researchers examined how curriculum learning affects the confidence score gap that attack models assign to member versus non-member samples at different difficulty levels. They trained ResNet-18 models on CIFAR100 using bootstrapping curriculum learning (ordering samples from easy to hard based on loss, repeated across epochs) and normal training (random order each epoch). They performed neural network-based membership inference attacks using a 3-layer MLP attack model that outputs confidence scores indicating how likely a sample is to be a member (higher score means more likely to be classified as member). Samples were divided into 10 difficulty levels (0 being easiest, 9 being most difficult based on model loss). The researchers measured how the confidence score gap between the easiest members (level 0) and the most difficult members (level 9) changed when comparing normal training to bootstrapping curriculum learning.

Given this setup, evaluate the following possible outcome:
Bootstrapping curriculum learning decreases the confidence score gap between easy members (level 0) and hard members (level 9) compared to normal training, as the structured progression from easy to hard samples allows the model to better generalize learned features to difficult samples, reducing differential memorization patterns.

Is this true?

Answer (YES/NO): YES